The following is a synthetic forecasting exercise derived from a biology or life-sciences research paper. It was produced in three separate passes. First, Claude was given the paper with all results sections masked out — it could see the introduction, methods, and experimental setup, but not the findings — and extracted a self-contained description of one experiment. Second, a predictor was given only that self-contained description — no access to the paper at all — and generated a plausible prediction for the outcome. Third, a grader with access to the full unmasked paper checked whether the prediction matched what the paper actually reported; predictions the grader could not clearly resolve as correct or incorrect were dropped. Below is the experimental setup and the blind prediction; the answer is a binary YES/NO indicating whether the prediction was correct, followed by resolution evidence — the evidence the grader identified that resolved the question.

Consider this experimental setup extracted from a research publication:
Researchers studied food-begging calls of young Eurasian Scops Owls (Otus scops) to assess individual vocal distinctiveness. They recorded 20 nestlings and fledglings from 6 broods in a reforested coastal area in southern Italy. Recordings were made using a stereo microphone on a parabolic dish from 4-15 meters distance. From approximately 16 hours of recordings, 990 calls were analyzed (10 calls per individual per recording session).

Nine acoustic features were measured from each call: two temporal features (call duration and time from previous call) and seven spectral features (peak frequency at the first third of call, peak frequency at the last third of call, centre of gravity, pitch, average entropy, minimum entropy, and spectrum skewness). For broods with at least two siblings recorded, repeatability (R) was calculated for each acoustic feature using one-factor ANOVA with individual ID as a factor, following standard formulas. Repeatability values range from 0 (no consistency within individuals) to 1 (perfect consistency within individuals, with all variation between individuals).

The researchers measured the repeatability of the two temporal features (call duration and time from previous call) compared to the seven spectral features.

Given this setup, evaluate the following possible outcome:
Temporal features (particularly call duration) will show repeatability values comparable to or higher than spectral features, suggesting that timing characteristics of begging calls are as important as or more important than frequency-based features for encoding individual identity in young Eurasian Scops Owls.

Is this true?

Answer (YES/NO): YES